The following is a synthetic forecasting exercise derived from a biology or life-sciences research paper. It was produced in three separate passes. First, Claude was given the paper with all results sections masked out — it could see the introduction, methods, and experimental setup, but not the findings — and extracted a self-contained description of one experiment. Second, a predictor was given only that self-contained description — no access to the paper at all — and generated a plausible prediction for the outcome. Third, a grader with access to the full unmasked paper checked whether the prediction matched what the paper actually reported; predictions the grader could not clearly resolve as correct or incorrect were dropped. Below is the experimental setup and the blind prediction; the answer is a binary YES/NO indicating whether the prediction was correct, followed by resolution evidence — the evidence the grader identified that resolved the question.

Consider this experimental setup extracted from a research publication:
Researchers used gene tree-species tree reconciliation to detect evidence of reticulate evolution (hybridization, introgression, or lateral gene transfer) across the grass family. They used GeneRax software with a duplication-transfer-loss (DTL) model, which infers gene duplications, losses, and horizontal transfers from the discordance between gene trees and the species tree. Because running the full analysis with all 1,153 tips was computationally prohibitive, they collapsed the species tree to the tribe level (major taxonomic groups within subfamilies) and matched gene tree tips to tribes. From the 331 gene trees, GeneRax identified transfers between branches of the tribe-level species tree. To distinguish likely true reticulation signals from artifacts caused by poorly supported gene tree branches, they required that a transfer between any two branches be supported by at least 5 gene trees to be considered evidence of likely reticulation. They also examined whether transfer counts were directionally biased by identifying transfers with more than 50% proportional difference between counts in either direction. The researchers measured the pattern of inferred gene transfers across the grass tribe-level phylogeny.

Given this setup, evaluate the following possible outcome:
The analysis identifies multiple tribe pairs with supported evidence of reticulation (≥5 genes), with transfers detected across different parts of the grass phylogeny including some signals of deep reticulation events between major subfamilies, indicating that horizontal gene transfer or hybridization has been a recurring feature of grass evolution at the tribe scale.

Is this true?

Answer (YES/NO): YES